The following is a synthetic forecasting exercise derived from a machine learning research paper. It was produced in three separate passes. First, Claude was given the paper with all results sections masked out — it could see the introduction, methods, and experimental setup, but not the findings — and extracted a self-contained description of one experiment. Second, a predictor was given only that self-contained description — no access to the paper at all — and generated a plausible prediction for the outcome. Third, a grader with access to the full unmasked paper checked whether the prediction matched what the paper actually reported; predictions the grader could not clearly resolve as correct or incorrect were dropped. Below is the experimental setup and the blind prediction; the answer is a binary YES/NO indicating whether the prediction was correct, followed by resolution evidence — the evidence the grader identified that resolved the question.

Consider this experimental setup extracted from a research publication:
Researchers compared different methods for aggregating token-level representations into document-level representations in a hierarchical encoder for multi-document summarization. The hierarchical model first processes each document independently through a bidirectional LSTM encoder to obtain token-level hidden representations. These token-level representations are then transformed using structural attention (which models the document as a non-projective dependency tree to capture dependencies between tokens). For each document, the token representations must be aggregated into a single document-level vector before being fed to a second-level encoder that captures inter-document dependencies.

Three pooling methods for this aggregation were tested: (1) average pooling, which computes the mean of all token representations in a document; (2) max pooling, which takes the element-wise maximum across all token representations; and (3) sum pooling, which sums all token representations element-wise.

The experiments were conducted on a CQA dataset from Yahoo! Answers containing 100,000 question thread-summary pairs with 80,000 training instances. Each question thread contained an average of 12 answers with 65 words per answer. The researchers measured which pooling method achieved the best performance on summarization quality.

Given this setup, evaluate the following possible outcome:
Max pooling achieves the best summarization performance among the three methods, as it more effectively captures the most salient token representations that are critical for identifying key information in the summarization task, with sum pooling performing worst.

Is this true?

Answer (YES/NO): NO